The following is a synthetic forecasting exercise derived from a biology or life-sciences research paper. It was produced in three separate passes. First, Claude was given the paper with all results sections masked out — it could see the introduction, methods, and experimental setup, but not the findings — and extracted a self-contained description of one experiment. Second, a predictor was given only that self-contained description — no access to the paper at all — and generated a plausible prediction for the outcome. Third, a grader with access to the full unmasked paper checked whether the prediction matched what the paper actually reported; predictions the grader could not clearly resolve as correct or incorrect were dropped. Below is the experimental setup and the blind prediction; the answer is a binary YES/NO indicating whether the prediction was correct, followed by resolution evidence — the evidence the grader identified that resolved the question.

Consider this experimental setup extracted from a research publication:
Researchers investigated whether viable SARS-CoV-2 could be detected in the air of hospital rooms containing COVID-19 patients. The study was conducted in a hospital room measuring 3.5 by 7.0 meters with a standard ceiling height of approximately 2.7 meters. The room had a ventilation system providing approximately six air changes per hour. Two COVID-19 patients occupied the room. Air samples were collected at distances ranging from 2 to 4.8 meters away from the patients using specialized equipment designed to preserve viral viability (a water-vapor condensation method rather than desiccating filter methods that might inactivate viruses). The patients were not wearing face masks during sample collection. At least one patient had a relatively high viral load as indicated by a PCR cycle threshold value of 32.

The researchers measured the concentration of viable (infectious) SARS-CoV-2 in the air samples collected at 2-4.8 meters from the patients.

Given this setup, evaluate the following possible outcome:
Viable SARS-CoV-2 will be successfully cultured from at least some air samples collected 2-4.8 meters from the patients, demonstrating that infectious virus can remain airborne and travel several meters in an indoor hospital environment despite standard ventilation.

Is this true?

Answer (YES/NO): YES